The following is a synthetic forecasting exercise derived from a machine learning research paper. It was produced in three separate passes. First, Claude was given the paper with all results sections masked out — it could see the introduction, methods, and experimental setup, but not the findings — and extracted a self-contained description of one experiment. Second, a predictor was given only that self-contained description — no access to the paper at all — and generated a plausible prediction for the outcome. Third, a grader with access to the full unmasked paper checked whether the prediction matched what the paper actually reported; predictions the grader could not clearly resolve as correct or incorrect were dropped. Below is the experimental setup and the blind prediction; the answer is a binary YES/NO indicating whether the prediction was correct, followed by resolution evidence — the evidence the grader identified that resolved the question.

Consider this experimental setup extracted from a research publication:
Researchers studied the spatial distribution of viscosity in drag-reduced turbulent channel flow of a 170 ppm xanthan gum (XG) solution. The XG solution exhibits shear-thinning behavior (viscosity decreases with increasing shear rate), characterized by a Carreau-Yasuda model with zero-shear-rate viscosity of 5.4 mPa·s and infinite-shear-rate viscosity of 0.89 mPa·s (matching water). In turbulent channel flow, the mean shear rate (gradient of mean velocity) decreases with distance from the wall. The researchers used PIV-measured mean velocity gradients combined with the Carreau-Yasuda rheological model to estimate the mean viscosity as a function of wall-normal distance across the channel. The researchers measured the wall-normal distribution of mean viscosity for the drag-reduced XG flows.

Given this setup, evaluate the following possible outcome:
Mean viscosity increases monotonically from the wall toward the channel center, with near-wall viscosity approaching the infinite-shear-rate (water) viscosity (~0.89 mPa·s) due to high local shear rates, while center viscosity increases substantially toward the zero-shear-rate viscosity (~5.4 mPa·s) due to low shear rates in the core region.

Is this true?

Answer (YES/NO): NO